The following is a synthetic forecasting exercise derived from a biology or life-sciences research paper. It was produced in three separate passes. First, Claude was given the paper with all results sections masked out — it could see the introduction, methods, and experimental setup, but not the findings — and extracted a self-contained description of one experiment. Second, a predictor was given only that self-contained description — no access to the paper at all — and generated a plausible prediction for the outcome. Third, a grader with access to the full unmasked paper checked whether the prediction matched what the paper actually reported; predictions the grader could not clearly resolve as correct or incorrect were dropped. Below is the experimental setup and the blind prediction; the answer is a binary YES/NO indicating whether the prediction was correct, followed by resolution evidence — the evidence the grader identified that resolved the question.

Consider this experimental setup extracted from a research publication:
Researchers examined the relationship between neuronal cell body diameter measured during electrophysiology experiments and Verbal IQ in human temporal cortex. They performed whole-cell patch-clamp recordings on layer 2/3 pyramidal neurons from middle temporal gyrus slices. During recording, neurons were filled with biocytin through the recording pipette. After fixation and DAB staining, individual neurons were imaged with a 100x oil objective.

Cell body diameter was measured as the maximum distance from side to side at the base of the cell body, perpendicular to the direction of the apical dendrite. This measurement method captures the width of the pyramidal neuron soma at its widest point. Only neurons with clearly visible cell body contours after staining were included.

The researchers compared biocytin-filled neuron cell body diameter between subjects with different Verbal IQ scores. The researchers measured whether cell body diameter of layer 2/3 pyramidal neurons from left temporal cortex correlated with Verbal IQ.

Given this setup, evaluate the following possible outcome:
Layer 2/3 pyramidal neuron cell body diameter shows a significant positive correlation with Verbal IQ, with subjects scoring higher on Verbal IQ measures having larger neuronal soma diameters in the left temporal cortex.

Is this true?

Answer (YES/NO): YES